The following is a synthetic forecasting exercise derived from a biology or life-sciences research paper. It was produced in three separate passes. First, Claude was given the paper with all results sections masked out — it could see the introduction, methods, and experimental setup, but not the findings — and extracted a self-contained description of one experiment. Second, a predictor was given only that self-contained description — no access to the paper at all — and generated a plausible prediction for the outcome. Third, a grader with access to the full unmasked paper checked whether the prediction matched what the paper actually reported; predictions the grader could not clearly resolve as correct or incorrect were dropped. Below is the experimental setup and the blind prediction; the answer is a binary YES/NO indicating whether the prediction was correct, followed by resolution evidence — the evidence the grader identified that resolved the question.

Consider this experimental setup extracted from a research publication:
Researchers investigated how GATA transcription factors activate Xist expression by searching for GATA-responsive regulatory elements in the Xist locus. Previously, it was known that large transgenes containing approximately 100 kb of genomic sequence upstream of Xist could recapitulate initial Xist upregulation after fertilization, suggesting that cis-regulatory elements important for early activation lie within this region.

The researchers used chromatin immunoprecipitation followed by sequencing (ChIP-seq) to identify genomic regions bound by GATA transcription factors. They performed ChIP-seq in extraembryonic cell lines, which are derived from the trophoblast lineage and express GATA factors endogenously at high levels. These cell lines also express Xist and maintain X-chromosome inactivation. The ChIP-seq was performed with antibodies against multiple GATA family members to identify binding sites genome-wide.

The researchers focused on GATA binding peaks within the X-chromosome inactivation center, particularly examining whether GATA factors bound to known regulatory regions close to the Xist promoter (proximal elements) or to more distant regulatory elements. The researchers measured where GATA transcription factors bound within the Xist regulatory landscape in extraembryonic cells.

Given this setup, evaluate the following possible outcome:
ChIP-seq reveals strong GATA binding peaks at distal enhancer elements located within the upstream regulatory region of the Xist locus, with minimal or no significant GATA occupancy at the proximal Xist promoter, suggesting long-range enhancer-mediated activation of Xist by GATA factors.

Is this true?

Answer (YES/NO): YES